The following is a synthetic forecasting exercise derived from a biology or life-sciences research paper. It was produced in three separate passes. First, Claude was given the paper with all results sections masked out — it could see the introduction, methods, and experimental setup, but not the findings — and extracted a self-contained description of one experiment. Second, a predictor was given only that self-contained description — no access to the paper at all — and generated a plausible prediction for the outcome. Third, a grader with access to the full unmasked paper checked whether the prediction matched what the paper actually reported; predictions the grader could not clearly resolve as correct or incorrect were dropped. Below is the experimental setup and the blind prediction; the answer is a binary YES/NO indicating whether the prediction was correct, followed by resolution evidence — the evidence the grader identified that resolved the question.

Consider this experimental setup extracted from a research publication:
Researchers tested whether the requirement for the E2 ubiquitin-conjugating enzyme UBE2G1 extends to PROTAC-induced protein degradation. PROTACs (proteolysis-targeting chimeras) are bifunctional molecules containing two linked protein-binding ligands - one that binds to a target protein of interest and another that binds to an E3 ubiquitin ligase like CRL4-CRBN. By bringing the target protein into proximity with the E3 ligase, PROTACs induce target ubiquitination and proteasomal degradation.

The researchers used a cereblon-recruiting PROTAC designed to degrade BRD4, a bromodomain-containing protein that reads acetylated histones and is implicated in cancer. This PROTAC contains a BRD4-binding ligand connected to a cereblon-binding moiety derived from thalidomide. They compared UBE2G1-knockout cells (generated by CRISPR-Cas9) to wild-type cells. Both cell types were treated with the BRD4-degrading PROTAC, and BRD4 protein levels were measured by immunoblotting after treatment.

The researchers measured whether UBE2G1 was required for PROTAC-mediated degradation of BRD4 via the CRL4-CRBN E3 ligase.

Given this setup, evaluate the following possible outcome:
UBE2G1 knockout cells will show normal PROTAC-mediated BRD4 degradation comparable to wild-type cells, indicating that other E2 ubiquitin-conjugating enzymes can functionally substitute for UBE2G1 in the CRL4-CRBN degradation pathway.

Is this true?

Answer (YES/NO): NO